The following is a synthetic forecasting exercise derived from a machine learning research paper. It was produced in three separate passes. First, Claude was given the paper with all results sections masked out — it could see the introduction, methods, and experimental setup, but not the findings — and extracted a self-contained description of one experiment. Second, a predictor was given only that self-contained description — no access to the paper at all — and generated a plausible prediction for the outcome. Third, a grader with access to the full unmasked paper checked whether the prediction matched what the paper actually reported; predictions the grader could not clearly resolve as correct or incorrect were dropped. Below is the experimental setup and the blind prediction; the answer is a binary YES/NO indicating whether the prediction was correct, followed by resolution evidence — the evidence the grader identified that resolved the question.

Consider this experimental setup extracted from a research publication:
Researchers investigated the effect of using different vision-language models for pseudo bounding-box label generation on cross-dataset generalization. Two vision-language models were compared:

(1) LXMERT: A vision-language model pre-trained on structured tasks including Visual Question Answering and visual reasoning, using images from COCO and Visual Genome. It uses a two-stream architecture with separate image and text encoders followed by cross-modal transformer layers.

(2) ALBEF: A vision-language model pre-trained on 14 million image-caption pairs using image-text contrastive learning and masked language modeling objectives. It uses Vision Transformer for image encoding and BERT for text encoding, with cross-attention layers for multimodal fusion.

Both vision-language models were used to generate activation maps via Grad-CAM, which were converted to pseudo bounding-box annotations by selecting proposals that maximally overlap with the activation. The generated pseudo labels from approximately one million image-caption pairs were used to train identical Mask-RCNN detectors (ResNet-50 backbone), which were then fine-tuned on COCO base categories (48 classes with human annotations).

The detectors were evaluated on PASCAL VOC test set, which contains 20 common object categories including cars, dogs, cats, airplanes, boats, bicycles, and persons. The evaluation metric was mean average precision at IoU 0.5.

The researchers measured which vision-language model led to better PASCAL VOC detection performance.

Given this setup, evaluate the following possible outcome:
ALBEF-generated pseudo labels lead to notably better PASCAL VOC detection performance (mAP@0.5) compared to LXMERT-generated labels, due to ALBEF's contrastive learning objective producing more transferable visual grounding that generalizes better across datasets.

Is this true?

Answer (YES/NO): YES